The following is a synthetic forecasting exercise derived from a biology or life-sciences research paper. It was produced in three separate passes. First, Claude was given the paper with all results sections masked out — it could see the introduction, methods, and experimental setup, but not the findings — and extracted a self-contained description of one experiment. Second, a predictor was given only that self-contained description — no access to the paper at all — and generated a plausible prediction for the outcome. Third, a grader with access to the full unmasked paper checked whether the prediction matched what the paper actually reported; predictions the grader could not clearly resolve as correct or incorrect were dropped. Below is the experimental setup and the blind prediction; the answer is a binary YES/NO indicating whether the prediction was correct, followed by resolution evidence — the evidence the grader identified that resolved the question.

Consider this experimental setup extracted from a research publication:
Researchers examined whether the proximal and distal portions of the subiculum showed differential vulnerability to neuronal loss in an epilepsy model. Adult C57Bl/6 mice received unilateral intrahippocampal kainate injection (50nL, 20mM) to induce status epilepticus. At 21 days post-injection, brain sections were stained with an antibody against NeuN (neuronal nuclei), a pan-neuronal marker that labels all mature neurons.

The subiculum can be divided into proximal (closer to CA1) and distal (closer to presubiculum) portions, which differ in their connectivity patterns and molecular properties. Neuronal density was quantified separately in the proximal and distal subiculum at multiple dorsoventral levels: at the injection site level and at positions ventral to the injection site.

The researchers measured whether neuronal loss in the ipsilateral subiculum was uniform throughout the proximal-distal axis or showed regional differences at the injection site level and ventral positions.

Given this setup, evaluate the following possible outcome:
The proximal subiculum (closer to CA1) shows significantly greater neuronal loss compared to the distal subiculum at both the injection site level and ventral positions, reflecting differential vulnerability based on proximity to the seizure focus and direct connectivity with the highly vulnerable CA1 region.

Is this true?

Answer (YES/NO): YES